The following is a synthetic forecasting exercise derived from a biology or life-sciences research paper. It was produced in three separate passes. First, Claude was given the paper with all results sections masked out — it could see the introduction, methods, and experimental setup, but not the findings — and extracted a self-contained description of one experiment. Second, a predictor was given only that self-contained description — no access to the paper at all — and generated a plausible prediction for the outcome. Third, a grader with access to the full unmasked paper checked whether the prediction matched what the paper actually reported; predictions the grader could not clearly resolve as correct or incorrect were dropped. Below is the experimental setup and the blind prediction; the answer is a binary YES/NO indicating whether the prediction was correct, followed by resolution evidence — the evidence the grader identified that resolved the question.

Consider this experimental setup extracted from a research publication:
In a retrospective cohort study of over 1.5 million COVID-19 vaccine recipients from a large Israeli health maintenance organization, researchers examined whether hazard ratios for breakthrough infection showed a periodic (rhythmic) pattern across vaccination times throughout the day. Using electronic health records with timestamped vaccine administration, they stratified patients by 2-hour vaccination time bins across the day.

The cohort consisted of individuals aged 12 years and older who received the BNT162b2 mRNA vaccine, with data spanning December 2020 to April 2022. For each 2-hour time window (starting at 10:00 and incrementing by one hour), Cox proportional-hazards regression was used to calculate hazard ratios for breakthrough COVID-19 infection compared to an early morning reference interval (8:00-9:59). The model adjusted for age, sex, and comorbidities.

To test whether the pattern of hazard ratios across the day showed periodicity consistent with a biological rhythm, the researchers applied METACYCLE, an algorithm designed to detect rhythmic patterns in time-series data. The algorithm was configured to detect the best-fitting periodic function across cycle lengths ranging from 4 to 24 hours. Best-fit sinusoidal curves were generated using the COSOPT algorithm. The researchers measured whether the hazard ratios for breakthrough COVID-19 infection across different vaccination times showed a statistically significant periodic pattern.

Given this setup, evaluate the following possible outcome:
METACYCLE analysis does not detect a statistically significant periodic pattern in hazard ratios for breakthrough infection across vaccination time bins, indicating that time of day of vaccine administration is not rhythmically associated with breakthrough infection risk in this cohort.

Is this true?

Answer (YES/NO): NO